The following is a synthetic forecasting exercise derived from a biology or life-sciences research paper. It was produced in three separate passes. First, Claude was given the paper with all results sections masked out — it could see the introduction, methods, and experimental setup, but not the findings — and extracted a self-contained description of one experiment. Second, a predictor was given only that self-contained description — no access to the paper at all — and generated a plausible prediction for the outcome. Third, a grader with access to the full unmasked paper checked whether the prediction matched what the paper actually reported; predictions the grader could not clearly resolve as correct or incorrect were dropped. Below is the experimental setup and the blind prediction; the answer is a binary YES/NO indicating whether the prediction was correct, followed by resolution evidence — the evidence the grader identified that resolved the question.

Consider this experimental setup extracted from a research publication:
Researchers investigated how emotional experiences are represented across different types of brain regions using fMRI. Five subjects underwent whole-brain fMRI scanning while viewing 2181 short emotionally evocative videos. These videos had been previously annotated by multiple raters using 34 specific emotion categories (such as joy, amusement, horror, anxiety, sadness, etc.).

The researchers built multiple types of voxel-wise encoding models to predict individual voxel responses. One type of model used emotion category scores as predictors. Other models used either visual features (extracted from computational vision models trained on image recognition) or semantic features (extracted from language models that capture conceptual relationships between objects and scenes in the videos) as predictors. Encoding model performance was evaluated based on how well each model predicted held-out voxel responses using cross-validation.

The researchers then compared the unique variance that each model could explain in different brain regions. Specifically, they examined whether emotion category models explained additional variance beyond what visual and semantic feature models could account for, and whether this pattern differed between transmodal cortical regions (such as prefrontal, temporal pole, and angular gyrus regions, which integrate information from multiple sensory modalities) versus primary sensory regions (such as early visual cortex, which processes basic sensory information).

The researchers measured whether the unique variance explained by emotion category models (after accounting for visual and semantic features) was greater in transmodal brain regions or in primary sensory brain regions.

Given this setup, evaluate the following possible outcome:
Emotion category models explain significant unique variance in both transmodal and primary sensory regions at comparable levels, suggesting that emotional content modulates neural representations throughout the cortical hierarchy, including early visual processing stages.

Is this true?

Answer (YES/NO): NO